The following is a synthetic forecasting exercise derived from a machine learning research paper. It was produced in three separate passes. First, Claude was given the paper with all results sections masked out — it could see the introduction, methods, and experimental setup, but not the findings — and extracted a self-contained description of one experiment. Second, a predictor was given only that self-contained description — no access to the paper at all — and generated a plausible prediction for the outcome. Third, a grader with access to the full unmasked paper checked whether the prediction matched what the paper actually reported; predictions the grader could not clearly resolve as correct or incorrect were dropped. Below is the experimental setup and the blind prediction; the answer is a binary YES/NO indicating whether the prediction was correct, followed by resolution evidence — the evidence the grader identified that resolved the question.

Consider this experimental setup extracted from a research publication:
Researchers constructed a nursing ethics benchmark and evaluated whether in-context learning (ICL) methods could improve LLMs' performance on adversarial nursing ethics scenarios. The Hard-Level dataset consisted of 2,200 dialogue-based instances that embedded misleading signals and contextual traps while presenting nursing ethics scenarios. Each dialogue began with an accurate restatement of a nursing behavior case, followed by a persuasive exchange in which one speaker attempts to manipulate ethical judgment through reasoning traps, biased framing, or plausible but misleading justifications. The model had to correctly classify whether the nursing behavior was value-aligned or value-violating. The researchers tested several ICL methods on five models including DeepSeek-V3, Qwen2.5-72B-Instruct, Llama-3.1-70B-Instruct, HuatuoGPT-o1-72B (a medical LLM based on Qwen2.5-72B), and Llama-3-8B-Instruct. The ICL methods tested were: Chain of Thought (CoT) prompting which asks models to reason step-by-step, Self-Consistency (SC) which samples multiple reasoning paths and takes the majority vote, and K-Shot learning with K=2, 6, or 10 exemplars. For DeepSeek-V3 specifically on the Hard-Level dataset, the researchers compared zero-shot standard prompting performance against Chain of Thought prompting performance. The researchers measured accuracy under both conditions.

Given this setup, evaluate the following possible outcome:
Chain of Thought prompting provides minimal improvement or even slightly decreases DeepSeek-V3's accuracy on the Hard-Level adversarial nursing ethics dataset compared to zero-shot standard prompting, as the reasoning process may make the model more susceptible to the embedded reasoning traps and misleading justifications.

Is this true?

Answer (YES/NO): NO